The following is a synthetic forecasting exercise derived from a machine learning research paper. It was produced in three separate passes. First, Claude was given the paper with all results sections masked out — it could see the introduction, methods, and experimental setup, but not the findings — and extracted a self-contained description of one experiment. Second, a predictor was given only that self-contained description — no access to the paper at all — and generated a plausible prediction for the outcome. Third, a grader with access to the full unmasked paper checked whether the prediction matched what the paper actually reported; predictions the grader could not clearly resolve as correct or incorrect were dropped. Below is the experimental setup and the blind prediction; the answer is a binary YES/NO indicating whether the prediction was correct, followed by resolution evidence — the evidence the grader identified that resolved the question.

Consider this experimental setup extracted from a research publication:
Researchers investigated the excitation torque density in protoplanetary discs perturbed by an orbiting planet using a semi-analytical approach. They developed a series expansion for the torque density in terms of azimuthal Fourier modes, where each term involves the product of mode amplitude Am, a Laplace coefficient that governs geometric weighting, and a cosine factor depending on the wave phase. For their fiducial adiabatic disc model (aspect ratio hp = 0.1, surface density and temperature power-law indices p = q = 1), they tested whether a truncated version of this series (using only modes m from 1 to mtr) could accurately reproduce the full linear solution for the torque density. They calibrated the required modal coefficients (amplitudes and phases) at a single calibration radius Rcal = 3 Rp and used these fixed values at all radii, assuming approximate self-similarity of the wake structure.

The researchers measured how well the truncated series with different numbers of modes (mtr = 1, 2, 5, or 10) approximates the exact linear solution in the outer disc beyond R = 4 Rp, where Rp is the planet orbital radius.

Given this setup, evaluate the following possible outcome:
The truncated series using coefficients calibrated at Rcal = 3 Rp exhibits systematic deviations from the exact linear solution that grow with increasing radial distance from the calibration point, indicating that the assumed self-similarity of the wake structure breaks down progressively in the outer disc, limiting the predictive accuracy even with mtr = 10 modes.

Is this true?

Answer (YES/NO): NO